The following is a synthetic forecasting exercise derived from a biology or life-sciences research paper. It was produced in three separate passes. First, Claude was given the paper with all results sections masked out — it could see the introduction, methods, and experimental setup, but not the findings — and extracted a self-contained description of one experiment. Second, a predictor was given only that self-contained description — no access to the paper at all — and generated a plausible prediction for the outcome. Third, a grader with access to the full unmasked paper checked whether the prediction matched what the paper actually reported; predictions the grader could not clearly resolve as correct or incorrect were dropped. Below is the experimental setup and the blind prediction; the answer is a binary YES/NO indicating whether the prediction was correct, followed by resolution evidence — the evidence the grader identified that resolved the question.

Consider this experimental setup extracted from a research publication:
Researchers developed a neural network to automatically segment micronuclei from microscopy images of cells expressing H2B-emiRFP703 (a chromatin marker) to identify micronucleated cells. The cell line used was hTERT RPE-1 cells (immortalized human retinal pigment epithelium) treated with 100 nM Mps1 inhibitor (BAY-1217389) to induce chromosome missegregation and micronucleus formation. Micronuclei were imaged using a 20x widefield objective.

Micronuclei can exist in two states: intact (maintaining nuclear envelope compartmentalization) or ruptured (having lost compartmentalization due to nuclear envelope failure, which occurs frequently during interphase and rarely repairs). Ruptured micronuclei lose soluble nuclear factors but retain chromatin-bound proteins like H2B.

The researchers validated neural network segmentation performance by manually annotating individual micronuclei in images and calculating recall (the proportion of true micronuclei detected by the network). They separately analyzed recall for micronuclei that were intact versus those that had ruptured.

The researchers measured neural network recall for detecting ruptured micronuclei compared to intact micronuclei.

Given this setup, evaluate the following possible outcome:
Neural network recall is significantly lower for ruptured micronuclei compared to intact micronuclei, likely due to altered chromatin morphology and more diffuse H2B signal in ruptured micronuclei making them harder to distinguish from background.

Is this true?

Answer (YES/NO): YES